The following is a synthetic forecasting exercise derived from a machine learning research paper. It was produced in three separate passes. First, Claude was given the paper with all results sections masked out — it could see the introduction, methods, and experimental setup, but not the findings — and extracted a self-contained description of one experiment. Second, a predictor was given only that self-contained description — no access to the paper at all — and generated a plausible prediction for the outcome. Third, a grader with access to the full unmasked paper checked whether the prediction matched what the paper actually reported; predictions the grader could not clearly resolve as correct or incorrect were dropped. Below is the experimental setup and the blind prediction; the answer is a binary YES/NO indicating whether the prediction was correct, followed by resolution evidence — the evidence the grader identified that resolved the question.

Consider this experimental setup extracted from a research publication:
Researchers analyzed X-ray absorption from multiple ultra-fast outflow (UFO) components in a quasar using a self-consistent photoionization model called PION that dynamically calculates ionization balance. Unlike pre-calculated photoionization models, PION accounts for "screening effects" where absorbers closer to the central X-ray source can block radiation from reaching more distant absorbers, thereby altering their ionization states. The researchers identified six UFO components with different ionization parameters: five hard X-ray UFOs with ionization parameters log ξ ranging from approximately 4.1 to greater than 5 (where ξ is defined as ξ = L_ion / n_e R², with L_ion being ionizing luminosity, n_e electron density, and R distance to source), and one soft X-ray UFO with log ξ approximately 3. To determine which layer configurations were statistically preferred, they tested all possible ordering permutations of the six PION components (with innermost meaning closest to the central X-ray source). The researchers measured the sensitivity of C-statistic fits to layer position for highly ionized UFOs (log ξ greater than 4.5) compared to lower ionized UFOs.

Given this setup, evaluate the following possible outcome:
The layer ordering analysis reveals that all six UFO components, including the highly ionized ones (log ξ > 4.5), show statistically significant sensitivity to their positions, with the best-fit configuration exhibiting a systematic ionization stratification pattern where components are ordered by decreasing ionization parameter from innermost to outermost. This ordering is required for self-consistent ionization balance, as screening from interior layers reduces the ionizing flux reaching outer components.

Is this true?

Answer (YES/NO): NO